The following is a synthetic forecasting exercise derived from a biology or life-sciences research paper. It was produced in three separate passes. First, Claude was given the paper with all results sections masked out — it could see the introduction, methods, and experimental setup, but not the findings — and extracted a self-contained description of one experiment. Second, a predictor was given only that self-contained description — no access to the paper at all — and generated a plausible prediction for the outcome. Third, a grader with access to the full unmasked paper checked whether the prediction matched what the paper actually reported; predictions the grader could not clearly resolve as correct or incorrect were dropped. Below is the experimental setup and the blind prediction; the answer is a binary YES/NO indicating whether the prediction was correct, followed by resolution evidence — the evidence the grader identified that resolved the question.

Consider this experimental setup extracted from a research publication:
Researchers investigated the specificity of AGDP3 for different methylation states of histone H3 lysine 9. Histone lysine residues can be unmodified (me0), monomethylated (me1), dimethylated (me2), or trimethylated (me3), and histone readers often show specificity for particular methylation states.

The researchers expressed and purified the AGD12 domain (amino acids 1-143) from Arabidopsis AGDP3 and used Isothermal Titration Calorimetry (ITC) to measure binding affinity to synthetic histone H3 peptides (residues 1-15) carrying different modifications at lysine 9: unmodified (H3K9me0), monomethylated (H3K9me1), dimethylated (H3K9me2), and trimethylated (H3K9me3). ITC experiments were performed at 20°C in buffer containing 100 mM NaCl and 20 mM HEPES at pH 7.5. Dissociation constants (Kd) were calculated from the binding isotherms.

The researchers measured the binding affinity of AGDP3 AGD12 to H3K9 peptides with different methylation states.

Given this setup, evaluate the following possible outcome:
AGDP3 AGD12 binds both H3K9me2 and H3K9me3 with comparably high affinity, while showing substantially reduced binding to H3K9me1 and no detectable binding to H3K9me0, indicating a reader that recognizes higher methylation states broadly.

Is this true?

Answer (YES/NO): NO